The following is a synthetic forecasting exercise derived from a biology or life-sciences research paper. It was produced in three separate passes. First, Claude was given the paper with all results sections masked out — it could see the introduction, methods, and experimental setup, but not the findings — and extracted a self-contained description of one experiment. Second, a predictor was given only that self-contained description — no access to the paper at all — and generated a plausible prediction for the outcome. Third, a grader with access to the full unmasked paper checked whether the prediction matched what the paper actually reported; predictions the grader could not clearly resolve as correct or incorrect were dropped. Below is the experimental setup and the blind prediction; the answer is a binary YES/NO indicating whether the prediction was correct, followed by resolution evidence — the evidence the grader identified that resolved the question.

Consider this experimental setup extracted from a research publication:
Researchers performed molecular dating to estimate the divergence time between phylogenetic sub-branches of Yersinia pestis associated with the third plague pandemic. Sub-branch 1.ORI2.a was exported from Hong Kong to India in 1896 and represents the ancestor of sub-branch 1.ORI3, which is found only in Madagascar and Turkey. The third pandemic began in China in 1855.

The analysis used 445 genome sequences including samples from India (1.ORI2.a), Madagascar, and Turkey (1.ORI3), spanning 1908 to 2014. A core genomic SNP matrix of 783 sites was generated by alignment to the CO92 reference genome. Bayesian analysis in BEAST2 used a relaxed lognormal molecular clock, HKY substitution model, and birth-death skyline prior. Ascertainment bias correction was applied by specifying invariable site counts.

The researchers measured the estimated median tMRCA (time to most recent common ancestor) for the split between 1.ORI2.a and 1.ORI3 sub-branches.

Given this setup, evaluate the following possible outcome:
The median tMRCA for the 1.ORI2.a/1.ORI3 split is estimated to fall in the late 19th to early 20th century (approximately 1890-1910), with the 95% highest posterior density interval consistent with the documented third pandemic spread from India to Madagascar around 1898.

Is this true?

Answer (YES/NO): NO